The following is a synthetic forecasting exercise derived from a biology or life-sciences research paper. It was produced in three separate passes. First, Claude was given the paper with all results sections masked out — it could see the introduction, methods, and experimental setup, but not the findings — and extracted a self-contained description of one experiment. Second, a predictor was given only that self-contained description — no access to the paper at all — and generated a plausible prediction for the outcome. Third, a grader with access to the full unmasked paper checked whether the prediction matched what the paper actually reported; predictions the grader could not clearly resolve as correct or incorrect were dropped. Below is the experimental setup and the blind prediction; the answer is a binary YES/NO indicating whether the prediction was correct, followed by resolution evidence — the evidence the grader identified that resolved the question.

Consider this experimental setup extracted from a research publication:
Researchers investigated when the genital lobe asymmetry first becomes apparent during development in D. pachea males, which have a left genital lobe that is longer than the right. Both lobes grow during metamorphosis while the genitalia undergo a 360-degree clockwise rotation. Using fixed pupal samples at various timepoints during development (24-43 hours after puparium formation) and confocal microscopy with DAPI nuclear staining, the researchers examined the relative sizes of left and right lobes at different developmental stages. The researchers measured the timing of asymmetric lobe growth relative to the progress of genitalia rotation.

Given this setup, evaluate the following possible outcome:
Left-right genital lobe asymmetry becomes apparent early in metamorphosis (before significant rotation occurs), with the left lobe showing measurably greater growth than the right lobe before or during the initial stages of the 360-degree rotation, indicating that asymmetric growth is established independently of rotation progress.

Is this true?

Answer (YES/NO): NO